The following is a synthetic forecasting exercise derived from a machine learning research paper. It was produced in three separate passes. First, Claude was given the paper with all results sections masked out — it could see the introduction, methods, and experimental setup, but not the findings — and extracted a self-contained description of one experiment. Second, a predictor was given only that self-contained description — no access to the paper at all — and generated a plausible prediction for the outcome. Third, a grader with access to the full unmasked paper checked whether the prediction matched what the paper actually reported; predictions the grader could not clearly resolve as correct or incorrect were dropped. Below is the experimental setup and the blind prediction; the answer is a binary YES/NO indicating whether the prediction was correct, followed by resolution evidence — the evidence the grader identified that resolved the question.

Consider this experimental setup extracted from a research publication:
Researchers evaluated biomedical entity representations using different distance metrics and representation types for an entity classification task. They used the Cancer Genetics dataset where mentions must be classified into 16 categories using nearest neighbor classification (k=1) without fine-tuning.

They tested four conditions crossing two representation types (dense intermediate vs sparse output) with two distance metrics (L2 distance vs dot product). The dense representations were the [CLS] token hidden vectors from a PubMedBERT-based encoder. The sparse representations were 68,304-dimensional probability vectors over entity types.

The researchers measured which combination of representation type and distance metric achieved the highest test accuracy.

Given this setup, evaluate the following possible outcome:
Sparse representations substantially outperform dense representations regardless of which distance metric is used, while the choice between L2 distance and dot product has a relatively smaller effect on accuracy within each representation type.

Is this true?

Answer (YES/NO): NO